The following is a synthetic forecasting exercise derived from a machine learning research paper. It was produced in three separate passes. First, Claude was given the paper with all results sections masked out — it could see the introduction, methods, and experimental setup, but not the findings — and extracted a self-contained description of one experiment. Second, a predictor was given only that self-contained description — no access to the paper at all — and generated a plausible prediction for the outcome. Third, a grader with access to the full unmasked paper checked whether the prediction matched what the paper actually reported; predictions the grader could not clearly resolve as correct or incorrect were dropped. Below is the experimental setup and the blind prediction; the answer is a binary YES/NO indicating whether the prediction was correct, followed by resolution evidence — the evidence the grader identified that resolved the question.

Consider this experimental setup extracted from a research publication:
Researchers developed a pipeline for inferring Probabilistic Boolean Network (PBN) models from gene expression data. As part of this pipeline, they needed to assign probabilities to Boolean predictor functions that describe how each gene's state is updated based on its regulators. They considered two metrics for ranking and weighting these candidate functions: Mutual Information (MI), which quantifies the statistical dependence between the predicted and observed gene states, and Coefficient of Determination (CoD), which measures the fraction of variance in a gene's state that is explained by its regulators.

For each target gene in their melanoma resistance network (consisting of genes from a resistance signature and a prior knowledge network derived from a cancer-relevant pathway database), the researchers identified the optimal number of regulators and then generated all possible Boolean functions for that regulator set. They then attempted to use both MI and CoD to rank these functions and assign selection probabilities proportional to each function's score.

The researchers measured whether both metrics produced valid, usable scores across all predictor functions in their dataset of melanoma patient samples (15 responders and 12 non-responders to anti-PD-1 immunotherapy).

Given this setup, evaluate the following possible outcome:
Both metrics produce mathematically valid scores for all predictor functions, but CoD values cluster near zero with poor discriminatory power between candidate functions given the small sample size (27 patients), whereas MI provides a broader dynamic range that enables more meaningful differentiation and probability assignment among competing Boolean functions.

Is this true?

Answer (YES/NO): NO